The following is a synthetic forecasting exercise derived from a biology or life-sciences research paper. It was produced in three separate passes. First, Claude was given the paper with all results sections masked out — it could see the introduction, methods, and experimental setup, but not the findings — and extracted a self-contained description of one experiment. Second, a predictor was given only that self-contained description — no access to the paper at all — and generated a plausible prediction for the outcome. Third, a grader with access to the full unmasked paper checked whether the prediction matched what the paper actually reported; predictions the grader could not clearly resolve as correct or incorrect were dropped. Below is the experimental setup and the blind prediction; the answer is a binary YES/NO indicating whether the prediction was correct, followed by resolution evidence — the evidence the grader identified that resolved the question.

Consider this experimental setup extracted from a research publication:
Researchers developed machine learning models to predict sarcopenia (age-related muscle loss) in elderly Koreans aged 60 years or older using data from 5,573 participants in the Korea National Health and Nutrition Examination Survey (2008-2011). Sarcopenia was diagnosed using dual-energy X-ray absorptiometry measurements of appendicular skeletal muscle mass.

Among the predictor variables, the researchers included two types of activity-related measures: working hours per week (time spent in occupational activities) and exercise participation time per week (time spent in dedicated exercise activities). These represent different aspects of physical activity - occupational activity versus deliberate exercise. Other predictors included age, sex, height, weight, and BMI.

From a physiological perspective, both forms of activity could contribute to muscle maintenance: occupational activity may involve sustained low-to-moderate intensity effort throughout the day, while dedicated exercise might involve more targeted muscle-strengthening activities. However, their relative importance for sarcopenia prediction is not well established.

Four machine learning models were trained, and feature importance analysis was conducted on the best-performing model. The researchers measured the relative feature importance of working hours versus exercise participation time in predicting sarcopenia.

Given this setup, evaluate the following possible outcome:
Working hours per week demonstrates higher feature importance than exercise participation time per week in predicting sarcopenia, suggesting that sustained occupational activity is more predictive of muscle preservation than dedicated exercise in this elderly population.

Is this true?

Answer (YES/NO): YES